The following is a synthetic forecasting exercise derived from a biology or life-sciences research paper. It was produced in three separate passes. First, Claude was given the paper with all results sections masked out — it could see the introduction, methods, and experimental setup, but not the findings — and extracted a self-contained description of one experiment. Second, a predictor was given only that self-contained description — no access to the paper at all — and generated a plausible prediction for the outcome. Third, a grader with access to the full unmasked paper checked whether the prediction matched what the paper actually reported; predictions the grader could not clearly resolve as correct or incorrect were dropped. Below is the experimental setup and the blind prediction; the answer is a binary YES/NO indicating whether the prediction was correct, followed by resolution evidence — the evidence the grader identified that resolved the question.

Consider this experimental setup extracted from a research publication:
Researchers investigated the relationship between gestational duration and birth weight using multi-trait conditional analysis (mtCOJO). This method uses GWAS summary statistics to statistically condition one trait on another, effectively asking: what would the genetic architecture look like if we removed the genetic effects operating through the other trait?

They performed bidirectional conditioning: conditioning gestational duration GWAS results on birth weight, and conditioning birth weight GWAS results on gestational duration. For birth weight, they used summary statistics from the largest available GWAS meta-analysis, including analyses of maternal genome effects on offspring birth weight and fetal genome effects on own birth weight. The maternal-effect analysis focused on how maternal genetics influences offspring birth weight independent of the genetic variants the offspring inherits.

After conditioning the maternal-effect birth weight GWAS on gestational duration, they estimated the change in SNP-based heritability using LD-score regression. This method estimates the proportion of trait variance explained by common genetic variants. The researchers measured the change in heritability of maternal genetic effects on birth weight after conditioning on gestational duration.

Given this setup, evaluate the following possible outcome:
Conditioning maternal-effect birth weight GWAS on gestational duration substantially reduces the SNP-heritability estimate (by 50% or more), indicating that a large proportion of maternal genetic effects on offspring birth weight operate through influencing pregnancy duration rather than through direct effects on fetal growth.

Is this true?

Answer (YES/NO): YES